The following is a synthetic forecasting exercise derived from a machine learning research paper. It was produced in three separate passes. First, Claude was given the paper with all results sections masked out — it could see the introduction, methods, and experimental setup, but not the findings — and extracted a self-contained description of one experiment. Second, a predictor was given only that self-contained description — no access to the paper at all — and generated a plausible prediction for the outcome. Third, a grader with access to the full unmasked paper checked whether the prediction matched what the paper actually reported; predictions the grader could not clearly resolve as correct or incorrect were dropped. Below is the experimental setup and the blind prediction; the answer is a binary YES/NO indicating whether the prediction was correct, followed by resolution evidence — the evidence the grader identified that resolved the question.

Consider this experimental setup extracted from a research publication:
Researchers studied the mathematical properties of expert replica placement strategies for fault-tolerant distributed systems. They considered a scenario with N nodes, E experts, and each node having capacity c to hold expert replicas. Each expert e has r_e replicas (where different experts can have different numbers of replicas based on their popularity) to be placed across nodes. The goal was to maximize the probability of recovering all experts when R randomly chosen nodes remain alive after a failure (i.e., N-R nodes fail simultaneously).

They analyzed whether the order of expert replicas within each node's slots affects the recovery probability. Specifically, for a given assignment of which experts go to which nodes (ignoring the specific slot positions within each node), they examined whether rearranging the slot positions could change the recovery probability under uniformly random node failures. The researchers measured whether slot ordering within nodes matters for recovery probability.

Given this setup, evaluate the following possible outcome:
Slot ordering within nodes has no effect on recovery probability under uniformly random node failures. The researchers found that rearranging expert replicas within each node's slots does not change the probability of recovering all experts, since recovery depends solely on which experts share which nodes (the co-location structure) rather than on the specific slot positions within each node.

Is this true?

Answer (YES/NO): YES